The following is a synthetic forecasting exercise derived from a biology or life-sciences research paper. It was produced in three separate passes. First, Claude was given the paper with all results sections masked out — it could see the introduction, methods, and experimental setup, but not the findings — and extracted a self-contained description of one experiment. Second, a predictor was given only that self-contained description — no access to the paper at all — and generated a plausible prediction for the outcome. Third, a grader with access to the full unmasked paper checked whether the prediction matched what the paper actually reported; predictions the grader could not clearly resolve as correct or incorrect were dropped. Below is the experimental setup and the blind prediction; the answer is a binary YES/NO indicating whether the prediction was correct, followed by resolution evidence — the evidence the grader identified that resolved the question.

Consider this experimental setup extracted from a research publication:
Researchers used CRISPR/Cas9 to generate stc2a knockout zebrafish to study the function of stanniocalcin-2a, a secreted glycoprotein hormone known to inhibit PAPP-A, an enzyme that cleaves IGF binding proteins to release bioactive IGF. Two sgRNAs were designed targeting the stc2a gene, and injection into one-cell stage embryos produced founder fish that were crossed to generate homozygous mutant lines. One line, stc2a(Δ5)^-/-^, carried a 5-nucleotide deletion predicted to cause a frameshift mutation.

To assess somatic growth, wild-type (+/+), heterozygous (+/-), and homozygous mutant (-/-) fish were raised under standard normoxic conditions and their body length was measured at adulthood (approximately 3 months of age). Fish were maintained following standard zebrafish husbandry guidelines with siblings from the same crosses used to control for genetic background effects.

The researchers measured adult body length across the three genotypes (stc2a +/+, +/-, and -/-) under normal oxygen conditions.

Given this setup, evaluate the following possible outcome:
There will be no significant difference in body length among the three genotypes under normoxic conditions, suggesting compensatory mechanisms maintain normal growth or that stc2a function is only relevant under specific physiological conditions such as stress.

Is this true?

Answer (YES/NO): NO